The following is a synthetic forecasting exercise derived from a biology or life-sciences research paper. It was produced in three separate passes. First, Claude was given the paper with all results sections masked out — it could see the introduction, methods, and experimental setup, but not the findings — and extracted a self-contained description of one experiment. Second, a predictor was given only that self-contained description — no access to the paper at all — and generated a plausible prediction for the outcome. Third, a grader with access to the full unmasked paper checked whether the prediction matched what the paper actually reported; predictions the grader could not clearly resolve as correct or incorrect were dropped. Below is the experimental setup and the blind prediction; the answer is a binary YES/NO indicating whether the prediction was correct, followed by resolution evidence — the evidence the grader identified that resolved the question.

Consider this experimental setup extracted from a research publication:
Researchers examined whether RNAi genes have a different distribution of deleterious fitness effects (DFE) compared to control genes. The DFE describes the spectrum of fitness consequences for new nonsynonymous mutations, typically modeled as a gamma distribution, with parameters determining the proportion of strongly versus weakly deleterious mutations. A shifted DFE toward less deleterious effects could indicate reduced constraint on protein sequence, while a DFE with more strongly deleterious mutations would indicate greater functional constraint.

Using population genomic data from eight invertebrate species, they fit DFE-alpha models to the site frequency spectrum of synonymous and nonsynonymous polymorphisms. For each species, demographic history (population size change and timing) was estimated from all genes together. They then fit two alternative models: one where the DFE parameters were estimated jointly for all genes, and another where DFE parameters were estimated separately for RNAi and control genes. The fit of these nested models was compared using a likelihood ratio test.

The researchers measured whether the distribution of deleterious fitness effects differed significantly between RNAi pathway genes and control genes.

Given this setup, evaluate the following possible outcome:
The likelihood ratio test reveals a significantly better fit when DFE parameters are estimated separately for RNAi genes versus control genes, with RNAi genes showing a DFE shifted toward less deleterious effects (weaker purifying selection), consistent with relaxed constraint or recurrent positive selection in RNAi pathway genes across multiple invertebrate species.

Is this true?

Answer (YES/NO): YES